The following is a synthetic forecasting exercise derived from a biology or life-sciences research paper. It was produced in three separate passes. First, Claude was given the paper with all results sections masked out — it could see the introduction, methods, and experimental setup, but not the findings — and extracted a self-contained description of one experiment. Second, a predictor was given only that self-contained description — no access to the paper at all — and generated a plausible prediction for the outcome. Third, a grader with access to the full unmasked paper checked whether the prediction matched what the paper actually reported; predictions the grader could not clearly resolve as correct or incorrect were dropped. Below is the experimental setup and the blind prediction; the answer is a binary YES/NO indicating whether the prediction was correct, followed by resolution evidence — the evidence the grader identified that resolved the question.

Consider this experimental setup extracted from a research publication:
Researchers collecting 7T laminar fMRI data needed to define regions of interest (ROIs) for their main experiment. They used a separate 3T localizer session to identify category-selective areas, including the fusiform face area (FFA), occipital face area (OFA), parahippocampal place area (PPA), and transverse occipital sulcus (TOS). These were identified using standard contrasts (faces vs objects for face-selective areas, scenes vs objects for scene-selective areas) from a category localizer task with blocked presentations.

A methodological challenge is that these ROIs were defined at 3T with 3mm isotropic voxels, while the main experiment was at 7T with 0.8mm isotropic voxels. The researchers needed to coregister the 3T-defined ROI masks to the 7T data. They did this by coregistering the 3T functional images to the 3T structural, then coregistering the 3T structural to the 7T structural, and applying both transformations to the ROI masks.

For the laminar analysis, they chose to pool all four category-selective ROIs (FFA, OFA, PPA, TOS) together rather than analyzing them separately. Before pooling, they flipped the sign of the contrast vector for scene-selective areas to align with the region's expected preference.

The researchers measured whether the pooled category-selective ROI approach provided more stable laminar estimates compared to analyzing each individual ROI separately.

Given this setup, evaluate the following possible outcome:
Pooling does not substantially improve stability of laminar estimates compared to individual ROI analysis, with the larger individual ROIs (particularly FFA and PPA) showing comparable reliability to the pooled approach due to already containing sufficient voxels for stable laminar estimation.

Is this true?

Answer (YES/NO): NO